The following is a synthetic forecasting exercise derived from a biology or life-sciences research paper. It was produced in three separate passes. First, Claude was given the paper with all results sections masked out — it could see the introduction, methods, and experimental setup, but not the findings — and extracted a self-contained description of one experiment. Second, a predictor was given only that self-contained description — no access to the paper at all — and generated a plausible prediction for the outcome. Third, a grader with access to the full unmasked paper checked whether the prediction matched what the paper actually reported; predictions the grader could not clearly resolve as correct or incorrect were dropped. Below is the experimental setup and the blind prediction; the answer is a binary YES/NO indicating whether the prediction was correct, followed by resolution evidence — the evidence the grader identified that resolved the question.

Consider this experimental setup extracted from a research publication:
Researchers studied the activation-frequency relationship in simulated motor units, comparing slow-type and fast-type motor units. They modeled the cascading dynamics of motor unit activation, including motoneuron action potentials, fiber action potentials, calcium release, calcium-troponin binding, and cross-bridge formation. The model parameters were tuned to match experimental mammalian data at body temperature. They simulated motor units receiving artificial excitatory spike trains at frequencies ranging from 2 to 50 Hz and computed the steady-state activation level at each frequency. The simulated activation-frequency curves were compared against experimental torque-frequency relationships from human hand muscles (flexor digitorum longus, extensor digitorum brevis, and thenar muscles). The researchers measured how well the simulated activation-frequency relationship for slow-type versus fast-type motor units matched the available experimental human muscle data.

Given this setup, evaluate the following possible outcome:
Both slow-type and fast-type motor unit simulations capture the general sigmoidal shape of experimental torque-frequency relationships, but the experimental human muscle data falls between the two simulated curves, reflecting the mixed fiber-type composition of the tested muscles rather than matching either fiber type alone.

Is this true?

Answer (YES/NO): NO